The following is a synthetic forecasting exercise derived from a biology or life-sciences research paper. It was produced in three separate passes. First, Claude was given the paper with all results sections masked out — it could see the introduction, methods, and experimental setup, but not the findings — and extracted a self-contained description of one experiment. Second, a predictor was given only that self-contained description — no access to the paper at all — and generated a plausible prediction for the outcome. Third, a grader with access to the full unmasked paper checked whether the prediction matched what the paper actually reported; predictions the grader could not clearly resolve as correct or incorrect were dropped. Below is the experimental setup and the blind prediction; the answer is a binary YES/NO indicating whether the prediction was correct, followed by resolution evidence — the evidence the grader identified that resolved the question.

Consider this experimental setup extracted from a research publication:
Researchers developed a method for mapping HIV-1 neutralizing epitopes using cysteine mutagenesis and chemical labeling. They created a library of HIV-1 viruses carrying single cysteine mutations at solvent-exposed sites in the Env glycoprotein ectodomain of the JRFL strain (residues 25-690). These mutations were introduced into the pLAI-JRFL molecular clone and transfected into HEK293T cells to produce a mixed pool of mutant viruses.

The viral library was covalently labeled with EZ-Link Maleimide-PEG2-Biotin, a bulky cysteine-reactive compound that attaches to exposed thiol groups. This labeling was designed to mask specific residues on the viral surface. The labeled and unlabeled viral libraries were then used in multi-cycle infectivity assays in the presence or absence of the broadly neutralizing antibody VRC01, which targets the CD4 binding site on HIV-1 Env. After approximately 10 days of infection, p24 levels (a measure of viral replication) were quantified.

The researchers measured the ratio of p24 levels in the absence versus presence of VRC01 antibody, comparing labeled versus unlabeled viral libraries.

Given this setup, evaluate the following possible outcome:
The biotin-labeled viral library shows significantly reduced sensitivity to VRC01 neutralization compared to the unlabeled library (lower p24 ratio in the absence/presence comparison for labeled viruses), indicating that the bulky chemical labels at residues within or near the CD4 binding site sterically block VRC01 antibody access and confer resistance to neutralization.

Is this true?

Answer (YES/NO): YES